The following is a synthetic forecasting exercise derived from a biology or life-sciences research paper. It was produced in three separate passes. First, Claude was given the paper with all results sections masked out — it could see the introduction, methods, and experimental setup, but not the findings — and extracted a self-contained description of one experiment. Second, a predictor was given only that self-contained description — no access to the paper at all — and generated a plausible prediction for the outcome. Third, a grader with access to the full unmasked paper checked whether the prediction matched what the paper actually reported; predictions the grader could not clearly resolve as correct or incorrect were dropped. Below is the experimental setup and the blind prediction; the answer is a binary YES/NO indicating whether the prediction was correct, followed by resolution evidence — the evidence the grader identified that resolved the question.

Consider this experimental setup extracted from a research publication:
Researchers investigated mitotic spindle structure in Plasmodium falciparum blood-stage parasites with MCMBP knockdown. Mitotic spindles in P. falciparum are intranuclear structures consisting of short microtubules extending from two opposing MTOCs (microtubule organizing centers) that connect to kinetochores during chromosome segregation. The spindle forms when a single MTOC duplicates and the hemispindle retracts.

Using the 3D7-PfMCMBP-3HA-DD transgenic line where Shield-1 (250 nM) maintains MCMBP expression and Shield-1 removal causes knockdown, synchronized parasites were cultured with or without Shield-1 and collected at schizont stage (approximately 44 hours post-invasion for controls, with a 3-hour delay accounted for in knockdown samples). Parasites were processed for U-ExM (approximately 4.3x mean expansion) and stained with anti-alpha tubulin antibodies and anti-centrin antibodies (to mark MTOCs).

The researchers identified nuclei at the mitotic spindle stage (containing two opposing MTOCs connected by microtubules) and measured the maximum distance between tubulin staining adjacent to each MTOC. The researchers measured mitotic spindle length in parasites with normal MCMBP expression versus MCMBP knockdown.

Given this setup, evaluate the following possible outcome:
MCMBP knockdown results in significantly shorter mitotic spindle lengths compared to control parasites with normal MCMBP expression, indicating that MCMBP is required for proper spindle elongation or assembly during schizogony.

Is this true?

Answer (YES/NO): NO